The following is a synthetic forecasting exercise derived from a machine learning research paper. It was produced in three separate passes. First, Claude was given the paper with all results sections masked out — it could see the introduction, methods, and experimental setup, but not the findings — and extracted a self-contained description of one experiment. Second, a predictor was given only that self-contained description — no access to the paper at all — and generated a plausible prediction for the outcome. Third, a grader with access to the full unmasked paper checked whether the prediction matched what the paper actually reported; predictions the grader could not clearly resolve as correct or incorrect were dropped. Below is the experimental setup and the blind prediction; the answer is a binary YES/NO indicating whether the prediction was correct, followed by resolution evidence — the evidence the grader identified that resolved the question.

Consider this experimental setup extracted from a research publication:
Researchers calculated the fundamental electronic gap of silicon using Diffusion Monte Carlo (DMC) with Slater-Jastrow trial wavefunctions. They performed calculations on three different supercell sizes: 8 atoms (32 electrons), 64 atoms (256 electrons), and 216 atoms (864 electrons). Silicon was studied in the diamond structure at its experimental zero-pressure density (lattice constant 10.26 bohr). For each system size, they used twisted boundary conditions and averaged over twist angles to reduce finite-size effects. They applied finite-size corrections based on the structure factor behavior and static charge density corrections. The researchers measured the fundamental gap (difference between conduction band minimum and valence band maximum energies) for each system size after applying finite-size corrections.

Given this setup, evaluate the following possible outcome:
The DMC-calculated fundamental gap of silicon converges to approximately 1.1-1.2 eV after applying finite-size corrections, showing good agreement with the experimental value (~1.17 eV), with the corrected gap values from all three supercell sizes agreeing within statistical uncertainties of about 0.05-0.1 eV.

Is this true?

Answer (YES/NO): NO